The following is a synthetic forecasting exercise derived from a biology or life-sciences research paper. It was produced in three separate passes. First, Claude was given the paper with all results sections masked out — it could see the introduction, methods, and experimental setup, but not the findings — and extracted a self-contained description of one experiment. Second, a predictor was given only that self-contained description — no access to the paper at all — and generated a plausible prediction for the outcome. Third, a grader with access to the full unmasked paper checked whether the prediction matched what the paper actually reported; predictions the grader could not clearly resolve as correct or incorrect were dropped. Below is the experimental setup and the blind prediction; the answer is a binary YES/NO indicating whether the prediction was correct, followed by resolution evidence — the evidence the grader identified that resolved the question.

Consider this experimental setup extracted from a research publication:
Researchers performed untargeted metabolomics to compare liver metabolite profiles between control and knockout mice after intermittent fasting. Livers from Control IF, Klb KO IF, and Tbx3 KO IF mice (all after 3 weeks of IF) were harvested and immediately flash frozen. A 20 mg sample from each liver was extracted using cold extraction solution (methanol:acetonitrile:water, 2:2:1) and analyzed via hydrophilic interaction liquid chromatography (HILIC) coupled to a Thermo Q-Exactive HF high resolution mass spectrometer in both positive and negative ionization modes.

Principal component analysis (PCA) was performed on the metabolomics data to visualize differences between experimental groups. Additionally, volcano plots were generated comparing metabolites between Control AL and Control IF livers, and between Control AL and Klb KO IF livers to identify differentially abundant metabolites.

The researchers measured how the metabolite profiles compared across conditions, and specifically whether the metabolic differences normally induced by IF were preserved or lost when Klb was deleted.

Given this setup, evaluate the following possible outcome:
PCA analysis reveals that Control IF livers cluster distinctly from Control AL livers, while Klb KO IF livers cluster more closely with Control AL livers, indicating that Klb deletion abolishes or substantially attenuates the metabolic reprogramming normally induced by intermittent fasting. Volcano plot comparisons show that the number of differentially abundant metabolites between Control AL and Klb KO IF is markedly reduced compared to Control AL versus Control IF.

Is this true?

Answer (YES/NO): YES